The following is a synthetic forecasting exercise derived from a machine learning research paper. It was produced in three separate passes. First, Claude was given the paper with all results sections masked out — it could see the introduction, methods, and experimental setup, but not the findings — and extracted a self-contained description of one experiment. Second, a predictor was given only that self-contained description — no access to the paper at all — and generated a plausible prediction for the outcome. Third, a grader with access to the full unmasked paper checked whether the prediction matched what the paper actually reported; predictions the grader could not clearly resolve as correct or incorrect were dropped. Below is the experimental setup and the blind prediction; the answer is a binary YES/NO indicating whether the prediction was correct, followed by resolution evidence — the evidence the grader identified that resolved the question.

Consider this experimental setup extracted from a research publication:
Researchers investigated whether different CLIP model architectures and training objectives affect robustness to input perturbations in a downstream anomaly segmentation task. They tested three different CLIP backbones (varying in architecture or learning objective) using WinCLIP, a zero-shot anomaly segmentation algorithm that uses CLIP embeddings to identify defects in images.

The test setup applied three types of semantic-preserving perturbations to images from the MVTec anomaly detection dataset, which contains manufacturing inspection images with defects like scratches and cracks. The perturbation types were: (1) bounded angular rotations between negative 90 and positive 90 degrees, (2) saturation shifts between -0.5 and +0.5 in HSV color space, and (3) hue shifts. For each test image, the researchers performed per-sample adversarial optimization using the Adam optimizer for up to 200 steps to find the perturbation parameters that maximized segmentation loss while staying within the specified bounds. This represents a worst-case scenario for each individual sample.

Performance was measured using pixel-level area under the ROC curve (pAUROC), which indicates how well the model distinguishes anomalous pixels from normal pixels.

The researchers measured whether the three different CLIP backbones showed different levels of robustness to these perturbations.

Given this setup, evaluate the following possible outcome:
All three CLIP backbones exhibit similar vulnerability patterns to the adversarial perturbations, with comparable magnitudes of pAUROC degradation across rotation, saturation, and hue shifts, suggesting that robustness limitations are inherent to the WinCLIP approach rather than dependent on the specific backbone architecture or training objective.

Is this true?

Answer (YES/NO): NO